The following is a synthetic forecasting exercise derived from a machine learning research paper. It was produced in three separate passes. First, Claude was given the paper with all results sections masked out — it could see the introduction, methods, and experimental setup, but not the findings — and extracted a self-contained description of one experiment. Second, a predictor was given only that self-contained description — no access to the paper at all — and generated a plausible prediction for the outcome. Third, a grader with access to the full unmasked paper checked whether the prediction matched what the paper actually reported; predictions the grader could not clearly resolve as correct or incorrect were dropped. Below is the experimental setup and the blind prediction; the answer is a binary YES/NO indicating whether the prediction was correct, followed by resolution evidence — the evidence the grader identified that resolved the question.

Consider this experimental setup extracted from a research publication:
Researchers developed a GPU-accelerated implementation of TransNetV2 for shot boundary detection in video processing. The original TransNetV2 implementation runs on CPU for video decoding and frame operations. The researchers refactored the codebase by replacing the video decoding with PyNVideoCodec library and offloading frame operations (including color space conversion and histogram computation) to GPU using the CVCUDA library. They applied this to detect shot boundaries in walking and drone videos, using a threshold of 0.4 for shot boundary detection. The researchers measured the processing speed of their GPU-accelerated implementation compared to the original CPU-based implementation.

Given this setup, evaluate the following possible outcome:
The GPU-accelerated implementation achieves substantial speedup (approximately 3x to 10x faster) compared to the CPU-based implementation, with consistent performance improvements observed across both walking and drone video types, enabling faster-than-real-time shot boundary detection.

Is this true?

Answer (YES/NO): NO